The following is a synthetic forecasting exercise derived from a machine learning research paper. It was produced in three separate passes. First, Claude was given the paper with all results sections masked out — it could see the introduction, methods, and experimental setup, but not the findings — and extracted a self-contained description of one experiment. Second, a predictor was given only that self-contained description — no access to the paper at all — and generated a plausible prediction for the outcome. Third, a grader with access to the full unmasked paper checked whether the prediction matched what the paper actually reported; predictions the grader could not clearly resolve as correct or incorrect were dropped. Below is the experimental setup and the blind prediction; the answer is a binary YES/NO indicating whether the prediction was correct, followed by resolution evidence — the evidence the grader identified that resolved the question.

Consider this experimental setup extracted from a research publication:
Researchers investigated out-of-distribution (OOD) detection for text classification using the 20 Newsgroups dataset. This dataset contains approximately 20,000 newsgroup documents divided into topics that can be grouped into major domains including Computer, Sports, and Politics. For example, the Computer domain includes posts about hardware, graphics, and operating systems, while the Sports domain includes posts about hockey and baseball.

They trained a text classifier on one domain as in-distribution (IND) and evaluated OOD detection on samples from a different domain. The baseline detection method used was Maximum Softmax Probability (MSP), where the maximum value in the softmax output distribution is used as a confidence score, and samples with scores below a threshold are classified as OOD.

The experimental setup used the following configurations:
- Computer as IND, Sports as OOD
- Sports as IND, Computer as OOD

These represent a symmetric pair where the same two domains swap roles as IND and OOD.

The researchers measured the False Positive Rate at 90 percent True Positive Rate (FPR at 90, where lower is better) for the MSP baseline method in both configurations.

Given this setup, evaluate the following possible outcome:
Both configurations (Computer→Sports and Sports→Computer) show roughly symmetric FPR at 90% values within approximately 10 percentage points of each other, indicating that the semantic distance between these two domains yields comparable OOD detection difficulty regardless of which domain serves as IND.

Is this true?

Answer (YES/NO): YES